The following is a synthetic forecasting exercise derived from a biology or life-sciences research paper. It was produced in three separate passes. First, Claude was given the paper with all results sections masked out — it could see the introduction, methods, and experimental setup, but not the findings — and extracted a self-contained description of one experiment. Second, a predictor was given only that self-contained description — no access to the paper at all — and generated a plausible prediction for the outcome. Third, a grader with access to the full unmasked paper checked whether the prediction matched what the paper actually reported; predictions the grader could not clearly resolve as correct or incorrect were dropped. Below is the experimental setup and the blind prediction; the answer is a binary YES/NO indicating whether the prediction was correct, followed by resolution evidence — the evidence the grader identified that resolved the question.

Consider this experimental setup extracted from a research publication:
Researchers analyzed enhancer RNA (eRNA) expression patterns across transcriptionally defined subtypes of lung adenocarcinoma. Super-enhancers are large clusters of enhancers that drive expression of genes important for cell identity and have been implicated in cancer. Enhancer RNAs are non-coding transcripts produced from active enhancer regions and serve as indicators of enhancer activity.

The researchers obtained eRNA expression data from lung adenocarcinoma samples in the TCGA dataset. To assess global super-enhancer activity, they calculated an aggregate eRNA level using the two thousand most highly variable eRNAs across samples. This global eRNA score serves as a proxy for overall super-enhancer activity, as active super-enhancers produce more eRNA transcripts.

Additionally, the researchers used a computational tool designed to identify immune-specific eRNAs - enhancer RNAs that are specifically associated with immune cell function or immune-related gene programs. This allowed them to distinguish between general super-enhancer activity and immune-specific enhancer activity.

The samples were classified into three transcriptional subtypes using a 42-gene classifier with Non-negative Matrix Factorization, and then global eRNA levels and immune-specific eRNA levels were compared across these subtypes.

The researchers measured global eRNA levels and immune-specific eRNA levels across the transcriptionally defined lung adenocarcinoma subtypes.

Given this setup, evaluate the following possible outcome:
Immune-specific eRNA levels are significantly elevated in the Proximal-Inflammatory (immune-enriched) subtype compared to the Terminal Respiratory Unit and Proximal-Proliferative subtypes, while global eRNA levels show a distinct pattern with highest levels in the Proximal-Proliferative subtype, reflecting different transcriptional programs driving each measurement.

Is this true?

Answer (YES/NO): NO